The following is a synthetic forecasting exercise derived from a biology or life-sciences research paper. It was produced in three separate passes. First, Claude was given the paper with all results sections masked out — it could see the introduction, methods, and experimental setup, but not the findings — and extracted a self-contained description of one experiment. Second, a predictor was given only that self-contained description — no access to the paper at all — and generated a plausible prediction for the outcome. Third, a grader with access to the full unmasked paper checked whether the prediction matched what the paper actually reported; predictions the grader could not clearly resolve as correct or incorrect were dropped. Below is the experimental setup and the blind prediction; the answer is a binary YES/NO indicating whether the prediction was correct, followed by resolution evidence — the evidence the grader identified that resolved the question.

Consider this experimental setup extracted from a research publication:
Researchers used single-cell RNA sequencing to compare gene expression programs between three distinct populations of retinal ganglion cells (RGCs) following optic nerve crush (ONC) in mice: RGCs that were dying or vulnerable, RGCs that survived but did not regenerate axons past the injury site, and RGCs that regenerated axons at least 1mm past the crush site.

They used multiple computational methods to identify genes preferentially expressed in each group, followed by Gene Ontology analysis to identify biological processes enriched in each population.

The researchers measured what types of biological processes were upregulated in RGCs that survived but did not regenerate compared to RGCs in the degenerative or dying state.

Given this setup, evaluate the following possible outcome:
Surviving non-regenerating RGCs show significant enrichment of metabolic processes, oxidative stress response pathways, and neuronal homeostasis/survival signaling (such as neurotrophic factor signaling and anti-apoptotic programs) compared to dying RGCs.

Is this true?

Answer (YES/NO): NO